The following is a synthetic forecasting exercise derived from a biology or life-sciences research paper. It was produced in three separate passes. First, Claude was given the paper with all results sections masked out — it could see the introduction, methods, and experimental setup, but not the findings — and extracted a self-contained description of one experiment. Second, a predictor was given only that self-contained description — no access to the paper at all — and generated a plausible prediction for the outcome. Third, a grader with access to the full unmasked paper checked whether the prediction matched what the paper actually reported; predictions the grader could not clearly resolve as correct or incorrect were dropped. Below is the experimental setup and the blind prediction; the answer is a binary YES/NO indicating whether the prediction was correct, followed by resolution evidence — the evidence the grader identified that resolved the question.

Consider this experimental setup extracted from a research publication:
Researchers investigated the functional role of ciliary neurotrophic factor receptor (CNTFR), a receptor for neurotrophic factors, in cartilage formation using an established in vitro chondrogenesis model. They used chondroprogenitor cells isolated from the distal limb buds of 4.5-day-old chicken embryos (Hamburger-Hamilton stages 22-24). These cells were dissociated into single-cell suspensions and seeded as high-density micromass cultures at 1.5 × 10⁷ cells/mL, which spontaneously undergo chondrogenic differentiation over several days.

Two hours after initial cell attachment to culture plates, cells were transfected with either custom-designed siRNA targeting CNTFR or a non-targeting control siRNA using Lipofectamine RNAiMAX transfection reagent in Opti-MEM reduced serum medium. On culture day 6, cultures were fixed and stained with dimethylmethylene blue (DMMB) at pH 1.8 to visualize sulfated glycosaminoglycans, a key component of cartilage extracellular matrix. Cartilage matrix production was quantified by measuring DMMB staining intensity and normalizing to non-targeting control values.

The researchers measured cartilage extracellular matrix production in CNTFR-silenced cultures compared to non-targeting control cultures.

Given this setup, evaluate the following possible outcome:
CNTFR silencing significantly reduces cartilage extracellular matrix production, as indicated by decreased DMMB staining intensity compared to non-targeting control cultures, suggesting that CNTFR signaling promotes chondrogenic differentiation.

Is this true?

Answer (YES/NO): NO